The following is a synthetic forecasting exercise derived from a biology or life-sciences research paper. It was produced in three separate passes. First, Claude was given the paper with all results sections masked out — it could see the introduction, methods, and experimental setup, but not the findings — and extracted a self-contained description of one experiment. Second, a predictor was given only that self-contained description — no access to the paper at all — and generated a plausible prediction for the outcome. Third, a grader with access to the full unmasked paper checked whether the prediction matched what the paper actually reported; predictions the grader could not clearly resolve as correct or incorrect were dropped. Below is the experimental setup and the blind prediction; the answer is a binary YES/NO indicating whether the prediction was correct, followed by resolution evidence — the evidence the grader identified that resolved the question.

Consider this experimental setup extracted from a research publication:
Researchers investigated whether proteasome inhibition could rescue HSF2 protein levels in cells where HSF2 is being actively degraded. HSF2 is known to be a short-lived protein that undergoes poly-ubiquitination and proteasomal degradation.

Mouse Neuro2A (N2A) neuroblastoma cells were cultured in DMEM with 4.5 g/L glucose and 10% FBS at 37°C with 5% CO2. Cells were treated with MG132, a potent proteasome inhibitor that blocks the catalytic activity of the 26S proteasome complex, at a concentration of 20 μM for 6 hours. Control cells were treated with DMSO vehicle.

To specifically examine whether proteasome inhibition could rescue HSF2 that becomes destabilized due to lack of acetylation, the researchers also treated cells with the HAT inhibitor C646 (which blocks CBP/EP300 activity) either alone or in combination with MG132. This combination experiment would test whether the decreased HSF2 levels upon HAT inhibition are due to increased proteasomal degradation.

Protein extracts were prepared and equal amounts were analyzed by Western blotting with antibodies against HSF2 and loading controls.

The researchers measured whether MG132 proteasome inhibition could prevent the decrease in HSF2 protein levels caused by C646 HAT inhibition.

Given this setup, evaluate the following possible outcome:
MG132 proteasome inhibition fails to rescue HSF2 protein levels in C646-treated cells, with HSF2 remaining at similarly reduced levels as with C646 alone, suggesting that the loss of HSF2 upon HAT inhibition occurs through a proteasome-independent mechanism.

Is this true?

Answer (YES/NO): NO